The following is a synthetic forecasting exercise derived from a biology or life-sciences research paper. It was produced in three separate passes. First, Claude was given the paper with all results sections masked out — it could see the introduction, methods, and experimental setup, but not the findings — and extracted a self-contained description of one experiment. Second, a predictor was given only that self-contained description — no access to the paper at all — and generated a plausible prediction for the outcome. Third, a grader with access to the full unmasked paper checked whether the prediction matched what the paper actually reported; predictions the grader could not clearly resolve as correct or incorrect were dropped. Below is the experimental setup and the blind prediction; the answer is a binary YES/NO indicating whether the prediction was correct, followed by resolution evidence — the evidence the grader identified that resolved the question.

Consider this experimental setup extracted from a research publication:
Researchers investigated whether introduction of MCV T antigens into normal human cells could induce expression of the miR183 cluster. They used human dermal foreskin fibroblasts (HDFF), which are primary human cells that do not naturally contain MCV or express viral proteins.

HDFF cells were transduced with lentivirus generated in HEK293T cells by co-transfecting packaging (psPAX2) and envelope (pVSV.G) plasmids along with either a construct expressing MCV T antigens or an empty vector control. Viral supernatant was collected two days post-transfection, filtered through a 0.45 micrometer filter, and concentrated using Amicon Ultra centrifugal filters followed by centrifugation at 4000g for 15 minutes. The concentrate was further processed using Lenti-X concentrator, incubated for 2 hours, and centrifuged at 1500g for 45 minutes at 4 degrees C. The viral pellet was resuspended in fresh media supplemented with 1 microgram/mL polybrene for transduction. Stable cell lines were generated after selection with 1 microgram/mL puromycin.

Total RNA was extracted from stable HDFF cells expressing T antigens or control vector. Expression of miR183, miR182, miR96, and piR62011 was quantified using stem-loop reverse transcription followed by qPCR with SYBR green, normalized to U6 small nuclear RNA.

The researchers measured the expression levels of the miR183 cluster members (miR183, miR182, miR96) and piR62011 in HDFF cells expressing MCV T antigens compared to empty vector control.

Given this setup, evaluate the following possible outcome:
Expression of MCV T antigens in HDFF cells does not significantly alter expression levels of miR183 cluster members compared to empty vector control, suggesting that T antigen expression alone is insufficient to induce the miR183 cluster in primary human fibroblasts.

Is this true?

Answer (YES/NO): NO